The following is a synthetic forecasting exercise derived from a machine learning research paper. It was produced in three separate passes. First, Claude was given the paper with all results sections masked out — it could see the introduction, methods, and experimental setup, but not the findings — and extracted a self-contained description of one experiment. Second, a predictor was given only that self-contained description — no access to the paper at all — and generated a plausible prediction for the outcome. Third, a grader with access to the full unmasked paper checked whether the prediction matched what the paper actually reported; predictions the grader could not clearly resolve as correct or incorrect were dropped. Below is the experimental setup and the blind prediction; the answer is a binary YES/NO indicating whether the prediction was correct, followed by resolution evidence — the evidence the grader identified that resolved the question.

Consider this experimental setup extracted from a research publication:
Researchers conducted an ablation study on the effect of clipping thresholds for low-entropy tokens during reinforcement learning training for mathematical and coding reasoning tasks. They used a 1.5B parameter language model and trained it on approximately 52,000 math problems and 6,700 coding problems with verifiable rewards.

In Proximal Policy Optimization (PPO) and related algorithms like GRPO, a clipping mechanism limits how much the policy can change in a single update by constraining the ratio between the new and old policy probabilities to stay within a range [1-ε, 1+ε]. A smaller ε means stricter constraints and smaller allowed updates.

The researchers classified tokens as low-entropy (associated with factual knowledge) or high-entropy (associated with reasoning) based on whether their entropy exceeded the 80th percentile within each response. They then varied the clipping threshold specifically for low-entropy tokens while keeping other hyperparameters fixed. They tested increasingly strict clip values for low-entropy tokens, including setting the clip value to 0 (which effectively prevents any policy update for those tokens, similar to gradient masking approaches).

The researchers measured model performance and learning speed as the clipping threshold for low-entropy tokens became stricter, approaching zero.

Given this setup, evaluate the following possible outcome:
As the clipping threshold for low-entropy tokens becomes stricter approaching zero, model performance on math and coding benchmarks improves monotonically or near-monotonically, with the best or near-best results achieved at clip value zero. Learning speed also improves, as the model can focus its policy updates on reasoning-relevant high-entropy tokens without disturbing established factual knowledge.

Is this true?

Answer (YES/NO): NO